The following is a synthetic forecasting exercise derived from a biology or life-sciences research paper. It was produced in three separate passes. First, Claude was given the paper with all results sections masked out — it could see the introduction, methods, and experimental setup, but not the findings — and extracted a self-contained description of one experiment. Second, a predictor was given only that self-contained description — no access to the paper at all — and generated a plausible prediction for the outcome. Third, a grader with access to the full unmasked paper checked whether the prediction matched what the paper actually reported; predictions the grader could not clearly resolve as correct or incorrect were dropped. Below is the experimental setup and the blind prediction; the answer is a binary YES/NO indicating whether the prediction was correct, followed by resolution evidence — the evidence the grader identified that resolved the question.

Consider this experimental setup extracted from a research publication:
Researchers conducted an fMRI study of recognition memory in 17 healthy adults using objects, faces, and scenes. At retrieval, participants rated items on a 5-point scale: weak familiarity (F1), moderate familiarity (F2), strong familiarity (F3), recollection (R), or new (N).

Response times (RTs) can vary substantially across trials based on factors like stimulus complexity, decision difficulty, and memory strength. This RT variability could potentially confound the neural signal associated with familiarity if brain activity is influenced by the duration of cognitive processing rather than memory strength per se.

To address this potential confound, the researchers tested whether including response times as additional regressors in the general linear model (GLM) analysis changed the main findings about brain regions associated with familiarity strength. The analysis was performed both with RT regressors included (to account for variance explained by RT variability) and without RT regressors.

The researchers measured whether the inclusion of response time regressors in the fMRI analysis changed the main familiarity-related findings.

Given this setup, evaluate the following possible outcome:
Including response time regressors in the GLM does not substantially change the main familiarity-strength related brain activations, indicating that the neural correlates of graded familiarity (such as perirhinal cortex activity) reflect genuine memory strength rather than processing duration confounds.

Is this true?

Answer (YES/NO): YES